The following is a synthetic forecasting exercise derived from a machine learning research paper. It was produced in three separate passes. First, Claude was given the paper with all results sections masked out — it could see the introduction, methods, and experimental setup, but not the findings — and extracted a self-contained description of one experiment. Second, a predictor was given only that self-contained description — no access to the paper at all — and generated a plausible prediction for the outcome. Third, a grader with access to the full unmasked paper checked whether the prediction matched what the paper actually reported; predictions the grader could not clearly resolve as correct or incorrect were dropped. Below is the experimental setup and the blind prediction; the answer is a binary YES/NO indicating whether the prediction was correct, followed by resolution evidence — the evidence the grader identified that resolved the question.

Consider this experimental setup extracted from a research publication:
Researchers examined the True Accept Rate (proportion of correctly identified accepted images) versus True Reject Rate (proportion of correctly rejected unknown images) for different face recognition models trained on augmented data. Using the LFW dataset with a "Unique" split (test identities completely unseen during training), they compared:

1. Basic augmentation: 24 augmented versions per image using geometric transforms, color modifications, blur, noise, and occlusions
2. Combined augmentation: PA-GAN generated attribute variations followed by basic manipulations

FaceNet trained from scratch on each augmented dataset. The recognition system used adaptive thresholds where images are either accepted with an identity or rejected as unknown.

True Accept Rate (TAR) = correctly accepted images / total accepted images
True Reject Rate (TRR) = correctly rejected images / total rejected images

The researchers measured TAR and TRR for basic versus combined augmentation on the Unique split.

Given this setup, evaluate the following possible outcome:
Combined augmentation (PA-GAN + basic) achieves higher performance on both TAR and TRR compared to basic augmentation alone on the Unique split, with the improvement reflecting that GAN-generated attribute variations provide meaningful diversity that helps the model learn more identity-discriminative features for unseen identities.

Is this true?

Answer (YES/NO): NO